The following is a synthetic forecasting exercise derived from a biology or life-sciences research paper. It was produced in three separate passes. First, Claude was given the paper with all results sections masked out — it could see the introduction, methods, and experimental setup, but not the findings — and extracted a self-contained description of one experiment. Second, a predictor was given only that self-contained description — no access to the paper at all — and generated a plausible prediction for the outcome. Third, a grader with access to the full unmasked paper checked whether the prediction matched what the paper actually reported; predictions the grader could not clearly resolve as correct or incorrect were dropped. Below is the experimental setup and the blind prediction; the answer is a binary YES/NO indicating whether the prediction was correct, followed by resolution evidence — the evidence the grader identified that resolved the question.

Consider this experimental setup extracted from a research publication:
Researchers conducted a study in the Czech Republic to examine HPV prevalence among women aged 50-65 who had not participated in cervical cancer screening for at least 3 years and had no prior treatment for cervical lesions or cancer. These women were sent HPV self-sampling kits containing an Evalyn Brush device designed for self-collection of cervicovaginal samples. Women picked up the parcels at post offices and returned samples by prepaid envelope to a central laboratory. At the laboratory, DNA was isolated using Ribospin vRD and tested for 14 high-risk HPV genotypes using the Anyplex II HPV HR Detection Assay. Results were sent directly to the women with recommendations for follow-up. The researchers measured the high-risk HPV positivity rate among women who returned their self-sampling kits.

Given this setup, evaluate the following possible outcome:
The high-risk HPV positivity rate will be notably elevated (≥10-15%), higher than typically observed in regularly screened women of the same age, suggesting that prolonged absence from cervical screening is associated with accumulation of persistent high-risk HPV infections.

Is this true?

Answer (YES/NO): YES